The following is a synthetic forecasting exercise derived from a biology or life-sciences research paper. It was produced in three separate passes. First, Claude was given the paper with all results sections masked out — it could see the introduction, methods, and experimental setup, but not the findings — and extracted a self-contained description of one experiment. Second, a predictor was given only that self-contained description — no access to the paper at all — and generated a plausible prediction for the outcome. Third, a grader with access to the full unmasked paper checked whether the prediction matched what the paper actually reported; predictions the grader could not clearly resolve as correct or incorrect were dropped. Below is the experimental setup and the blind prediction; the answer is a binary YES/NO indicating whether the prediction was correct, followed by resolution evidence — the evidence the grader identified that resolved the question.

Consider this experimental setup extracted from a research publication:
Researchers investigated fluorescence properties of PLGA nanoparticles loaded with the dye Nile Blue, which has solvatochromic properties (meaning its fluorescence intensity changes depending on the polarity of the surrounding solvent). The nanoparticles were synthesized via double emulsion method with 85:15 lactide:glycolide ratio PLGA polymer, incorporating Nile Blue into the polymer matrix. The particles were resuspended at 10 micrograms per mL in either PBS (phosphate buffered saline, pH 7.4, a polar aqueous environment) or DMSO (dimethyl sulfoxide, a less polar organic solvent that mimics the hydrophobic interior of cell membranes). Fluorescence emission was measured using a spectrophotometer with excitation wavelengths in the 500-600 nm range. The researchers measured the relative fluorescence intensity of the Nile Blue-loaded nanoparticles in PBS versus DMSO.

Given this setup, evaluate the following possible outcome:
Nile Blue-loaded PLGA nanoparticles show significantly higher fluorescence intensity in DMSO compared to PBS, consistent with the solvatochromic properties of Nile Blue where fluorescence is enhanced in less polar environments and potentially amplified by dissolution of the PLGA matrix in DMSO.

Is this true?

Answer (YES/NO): YES